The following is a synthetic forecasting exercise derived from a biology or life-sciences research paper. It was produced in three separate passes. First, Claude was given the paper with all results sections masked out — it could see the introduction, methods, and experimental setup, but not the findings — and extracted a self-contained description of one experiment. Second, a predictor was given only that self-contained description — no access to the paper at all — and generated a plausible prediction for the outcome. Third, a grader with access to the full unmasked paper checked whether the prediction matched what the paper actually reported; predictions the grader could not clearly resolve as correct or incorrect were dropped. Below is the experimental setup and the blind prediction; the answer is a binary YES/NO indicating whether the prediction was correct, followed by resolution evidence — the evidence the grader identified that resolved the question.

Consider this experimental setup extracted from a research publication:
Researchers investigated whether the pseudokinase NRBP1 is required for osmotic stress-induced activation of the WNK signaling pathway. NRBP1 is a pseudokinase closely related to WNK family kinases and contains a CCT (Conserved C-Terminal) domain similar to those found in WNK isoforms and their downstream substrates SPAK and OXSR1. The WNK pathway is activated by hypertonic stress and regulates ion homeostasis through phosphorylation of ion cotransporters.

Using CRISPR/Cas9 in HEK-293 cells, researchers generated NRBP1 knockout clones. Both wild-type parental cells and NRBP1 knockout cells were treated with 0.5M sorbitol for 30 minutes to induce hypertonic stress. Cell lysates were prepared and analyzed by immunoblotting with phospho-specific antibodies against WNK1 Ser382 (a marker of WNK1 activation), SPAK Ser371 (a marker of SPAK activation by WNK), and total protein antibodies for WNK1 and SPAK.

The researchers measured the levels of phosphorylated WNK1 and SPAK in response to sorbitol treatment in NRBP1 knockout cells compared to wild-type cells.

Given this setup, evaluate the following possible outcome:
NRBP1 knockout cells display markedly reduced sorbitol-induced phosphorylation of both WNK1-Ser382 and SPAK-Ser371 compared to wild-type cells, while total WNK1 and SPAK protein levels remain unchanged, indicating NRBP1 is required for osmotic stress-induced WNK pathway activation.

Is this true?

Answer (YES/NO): YES